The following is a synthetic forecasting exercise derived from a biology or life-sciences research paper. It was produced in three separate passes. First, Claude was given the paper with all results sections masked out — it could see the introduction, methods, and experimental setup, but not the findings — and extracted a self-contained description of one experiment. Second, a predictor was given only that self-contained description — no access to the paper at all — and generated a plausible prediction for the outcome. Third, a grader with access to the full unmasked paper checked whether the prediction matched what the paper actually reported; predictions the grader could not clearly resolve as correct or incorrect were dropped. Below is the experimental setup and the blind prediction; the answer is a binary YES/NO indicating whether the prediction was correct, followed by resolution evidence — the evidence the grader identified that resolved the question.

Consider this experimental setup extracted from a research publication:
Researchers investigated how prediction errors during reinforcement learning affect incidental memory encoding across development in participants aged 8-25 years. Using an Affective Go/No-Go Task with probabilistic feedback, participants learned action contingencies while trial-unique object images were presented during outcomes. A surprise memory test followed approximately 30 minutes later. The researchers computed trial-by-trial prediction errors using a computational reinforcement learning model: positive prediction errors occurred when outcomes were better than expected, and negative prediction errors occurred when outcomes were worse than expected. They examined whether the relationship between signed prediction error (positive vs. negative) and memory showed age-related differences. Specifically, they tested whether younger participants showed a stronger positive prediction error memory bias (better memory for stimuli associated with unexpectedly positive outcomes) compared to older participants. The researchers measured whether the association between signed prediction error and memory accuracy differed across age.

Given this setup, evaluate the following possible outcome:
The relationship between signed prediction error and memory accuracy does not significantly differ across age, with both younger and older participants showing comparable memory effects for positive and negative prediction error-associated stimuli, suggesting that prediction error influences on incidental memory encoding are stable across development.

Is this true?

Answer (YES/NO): NO